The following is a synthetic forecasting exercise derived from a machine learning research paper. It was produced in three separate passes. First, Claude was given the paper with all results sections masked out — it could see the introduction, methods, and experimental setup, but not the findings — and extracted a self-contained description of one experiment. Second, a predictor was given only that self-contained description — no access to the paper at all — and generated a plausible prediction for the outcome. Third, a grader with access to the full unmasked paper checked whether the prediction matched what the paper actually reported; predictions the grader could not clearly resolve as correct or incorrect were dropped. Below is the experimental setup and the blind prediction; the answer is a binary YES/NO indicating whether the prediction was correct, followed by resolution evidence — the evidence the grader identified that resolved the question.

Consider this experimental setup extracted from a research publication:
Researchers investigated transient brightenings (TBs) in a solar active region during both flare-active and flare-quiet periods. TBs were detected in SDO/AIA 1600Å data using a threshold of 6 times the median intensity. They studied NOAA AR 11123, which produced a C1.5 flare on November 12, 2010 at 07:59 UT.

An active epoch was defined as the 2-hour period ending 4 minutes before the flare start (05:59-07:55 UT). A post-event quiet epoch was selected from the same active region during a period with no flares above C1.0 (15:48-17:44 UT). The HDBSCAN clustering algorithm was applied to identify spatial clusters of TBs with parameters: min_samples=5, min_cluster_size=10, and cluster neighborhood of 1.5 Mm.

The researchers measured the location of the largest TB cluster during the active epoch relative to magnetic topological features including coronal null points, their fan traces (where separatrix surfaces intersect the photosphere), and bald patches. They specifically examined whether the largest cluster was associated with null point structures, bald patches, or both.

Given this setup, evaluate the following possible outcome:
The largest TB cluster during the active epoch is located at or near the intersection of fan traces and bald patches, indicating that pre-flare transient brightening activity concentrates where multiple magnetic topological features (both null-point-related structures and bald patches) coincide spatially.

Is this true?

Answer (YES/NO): YES